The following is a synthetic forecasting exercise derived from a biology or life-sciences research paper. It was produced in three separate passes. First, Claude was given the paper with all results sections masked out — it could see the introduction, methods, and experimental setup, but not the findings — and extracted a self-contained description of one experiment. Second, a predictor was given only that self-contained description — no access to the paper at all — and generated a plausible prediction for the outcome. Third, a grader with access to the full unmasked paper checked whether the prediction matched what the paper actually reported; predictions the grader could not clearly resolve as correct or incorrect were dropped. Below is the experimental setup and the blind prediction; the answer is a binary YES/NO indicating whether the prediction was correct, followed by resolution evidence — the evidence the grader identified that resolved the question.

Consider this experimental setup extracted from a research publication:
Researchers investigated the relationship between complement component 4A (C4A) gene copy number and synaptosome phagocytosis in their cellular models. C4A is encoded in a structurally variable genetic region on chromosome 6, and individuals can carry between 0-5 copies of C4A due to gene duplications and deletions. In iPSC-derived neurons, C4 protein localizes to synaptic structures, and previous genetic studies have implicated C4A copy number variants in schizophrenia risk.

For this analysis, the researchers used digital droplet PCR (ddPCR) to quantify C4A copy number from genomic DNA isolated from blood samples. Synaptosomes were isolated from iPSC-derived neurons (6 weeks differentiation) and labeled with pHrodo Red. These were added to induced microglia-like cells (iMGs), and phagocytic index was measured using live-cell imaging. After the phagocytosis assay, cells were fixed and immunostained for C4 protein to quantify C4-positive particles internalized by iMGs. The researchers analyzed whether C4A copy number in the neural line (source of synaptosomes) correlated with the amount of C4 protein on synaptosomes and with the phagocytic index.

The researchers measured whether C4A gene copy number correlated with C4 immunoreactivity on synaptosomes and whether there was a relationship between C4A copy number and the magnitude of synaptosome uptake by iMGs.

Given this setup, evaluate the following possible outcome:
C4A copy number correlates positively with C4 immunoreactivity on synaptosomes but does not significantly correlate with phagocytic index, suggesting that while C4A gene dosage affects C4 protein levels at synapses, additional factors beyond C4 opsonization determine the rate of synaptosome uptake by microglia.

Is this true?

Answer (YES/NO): NO